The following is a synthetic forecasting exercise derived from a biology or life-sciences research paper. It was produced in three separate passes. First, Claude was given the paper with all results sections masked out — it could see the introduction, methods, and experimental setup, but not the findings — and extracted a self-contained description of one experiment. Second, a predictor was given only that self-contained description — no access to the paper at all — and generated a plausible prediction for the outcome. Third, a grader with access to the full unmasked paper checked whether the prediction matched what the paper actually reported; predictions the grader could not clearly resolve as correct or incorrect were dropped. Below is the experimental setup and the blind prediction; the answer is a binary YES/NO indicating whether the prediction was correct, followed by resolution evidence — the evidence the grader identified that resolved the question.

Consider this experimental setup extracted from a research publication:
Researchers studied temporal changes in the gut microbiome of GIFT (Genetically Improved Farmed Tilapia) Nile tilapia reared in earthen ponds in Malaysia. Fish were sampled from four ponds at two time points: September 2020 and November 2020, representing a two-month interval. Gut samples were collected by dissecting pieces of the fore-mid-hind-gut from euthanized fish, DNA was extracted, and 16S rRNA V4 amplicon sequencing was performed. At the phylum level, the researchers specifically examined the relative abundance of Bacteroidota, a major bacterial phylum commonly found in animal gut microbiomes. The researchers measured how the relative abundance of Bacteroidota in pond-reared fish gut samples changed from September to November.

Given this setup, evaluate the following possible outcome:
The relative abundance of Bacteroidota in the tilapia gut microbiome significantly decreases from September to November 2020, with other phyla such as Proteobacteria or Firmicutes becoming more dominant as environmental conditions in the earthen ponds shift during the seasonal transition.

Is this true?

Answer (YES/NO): NO